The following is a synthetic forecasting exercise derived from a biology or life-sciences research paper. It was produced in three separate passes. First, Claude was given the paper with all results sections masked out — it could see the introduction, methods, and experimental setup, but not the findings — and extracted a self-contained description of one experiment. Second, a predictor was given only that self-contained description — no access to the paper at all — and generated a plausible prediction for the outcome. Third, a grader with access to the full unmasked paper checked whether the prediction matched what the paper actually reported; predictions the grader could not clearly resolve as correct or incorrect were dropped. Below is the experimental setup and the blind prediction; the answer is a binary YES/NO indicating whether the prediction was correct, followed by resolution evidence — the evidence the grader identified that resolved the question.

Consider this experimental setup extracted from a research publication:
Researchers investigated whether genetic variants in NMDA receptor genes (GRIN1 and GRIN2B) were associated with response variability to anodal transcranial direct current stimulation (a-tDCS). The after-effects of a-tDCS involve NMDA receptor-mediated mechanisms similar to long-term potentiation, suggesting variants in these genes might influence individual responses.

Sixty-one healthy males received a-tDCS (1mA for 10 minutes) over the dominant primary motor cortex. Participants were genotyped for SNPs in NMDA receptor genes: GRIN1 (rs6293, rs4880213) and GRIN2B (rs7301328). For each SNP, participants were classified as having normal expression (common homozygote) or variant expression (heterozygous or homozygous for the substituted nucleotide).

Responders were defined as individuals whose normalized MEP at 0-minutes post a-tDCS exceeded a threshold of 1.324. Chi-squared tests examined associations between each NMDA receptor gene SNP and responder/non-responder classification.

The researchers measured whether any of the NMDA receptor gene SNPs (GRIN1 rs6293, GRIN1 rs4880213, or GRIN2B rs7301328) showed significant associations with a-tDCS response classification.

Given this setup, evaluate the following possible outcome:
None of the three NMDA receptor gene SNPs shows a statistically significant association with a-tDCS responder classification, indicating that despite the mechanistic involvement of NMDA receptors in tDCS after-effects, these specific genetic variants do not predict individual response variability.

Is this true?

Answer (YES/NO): YES